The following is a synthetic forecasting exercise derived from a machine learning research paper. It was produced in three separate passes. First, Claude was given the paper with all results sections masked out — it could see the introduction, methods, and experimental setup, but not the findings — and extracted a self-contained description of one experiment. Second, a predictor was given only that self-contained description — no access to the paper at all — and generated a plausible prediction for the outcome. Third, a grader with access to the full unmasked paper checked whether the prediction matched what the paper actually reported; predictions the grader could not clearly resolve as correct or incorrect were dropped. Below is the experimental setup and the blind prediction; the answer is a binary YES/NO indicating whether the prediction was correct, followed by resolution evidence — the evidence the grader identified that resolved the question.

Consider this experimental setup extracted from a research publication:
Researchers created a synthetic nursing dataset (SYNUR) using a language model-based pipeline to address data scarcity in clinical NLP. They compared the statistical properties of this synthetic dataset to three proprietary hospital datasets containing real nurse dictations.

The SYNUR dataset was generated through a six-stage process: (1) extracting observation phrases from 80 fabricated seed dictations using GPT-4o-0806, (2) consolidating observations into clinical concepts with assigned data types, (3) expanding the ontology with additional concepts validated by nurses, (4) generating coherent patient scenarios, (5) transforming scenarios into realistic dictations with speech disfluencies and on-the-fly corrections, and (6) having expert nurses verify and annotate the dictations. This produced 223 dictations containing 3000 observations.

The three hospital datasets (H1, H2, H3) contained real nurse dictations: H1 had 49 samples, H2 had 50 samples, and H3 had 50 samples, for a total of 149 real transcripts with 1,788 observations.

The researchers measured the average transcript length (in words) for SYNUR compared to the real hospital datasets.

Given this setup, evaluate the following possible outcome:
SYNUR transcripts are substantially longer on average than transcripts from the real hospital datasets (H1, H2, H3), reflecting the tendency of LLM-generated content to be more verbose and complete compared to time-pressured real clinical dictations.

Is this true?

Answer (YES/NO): YES